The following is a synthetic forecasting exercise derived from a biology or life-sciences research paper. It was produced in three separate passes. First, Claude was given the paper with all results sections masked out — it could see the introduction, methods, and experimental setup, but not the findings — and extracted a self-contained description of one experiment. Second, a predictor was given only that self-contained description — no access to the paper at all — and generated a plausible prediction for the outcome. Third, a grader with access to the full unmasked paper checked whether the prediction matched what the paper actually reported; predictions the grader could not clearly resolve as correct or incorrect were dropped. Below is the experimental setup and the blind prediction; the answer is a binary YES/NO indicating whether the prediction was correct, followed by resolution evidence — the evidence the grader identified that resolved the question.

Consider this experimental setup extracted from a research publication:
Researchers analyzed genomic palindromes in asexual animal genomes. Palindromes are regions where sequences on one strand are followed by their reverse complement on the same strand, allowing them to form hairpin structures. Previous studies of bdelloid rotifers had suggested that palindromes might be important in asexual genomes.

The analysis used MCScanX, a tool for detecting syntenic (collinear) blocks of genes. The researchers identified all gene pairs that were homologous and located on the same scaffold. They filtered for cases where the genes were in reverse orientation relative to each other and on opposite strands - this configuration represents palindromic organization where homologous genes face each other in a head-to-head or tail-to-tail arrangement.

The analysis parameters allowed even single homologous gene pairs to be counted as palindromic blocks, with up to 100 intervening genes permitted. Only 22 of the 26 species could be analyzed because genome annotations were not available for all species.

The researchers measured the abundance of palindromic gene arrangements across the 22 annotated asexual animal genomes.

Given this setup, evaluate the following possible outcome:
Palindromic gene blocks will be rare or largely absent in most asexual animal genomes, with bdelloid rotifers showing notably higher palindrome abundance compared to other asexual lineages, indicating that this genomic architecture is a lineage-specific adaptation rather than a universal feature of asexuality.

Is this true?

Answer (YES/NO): NO